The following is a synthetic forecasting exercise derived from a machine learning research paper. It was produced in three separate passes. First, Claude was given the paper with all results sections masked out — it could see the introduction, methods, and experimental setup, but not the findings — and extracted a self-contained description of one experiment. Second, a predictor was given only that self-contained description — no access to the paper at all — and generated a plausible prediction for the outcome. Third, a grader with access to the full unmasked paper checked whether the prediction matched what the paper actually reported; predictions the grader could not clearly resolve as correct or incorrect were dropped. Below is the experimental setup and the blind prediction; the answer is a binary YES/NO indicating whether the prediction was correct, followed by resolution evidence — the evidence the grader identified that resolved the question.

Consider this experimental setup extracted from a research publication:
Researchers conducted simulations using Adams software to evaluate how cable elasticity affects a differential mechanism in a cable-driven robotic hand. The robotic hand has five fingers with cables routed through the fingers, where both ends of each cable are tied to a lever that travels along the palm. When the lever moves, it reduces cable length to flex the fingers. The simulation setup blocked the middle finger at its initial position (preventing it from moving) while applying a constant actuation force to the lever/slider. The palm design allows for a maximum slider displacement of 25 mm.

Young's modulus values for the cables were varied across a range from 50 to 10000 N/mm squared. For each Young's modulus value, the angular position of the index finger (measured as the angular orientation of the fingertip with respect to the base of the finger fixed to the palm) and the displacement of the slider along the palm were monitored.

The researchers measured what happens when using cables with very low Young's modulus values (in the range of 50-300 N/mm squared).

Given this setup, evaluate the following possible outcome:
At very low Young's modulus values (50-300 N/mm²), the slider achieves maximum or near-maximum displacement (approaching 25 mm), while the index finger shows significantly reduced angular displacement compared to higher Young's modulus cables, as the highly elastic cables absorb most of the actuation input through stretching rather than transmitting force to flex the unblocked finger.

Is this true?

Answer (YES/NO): YES